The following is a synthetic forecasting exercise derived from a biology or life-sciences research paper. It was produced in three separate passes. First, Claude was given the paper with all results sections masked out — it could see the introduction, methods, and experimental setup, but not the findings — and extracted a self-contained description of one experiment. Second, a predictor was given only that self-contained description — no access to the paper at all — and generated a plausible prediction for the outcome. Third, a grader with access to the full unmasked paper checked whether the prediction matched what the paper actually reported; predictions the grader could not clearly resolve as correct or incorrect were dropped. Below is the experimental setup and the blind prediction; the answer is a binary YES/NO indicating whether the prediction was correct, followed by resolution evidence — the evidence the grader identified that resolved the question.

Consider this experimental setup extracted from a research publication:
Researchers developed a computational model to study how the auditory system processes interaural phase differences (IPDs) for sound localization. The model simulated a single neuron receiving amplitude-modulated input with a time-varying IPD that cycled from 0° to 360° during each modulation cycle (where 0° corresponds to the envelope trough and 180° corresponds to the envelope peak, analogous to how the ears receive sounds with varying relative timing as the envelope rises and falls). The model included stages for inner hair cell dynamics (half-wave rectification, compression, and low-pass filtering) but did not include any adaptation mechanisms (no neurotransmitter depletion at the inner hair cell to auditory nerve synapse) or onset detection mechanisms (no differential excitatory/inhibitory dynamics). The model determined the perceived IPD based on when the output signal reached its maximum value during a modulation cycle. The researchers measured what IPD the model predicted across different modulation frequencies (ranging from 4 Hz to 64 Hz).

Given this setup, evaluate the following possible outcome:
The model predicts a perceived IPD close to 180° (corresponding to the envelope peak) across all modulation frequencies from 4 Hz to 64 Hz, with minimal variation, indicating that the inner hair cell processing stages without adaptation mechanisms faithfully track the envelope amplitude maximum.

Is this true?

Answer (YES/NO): YES